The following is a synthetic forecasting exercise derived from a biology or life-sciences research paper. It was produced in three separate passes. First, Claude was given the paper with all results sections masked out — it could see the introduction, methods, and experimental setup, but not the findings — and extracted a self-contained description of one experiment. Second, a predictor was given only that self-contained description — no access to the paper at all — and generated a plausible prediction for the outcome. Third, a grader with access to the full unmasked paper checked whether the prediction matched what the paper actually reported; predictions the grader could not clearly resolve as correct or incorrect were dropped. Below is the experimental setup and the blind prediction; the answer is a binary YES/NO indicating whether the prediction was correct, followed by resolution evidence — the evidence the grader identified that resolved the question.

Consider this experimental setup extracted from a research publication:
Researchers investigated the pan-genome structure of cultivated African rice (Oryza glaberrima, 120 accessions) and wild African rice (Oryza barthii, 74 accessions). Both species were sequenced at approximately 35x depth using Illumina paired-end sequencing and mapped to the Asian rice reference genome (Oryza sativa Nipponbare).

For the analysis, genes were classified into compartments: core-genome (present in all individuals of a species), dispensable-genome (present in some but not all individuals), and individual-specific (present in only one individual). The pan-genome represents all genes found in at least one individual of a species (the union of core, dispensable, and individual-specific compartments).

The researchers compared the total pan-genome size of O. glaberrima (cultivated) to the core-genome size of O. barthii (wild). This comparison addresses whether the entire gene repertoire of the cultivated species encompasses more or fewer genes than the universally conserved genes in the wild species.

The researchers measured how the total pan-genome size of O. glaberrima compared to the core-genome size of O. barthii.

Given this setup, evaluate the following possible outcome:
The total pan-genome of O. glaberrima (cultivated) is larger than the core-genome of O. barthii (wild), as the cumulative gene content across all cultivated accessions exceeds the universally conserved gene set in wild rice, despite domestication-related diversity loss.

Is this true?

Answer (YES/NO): NO